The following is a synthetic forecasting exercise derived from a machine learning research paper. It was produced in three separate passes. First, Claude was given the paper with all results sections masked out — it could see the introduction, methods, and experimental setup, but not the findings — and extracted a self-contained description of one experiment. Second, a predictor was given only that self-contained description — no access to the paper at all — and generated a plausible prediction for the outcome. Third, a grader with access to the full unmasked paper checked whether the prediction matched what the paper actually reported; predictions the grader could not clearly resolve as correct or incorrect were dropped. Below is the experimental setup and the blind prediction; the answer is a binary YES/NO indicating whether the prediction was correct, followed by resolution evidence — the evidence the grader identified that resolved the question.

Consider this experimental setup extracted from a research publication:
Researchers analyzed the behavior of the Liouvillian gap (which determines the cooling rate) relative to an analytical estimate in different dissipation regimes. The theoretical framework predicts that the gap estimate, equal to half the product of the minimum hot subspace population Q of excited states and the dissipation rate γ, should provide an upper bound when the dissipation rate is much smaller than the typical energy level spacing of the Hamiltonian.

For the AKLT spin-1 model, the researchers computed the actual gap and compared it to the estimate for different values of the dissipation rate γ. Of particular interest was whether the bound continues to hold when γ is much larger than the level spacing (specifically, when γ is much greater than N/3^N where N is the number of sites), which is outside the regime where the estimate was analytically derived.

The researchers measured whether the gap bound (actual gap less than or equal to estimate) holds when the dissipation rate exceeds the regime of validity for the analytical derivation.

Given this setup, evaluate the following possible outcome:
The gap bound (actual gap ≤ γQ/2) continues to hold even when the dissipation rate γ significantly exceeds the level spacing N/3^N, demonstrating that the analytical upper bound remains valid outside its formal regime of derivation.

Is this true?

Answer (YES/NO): YES